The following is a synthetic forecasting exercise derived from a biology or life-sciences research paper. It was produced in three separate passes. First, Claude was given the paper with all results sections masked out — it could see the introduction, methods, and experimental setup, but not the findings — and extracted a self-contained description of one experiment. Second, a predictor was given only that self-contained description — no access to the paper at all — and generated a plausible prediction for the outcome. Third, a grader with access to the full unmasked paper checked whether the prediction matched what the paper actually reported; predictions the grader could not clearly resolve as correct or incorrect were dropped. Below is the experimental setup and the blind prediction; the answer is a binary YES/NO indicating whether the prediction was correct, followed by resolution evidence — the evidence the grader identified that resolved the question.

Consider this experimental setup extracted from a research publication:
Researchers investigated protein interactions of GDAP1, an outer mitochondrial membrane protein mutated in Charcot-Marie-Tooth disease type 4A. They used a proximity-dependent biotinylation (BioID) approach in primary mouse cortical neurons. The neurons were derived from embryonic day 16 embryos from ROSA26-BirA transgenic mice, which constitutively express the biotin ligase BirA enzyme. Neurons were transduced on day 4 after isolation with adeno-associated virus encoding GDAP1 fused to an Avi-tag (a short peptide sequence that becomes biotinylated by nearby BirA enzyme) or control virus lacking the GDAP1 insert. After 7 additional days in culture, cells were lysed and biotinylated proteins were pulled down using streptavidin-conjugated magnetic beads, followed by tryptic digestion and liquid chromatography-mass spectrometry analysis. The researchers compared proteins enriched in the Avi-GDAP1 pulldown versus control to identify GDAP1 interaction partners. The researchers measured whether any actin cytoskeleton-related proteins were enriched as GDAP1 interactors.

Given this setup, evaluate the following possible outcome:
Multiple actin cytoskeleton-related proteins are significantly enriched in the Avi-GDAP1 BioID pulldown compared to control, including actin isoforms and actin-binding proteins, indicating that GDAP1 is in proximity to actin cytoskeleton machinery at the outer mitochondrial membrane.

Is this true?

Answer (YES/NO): NO